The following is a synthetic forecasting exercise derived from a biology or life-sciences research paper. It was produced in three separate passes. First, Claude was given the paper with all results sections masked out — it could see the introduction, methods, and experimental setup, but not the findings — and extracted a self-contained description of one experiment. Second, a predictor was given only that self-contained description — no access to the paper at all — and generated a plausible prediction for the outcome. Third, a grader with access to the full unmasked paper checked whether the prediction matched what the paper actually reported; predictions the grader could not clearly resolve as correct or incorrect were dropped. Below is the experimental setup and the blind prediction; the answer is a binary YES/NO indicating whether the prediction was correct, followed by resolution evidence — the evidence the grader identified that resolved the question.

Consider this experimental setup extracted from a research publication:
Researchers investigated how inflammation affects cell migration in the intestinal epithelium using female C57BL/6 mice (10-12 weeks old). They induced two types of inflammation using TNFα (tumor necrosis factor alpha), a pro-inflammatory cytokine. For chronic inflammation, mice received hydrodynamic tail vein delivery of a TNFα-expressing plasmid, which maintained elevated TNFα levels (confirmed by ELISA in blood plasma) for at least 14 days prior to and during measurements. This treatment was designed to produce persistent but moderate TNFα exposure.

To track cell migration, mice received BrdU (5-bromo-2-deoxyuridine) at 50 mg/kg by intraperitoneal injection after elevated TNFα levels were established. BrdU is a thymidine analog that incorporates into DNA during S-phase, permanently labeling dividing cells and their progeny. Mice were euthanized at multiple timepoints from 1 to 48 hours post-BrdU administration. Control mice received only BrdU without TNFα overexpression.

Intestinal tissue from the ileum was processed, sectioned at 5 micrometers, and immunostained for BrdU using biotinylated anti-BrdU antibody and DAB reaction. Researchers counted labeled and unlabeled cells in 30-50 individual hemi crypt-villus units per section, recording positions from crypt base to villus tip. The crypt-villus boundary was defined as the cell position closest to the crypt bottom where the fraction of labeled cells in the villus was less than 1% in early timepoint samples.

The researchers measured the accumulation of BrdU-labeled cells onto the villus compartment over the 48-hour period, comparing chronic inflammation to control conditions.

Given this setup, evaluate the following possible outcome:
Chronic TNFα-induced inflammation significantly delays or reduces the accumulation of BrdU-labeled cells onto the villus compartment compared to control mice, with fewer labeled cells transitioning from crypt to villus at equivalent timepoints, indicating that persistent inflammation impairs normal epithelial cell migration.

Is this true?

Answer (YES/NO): YES